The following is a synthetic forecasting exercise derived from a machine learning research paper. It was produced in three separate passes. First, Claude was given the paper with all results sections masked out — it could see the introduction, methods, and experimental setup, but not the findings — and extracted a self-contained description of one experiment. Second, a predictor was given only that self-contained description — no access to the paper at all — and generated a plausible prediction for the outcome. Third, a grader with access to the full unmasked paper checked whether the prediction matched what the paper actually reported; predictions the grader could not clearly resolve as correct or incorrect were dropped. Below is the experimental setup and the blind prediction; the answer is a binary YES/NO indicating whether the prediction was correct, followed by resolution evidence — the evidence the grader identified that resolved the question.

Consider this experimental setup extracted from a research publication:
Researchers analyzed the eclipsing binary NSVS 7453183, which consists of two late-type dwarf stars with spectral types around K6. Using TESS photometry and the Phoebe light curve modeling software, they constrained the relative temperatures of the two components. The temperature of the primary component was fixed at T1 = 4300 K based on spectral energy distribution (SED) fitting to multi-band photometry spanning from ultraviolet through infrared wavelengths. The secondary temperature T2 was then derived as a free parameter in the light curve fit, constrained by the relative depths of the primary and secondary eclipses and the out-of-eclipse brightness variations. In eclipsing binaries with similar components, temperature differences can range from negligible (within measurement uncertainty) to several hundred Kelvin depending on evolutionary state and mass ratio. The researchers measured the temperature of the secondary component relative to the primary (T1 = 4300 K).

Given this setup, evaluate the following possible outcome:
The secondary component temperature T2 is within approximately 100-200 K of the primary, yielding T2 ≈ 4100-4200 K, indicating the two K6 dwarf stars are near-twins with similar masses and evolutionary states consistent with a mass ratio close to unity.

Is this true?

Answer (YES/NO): NO